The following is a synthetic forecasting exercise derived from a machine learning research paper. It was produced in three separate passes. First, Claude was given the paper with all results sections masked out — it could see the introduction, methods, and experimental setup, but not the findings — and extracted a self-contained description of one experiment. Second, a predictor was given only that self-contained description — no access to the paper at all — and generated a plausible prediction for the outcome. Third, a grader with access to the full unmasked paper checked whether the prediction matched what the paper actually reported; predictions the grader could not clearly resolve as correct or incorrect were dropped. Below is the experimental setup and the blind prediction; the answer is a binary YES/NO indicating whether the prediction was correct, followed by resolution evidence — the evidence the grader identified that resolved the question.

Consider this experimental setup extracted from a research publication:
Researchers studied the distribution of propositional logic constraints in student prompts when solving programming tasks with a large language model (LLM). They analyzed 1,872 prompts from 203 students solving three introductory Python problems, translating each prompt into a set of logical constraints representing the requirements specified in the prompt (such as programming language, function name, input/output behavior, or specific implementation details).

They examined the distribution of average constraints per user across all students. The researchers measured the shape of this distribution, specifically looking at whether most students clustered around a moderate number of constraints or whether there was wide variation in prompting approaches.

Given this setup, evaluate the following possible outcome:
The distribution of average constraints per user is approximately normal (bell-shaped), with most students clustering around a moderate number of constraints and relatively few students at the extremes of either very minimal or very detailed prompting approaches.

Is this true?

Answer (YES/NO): NO